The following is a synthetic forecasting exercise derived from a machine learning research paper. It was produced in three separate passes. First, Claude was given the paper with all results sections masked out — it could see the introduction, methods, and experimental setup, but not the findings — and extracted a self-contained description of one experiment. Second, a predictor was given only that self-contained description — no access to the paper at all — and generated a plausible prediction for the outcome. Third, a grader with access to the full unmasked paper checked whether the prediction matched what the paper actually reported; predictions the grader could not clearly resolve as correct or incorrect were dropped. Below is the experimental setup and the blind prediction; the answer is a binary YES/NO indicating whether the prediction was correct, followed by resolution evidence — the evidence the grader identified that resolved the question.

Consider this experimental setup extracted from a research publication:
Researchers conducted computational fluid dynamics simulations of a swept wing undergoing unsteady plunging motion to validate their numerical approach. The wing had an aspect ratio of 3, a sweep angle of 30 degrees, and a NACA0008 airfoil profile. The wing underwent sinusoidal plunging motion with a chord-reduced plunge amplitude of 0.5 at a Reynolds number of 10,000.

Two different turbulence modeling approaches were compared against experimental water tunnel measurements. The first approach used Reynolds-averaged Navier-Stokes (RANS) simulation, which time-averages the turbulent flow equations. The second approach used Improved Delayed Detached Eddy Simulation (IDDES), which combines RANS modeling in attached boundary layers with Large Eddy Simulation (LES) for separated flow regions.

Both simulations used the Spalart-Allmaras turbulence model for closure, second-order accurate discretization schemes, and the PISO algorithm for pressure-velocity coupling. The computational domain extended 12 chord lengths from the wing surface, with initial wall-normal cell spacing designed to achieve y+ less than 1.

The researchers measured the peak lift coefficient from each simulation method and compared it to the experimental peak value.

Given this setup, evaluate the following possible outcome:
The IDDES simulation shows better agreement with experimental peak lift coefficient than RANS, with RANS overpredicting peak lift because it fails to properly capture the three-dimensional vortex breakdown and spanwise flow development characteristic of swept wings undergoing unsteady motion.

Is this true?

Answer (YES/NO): YES